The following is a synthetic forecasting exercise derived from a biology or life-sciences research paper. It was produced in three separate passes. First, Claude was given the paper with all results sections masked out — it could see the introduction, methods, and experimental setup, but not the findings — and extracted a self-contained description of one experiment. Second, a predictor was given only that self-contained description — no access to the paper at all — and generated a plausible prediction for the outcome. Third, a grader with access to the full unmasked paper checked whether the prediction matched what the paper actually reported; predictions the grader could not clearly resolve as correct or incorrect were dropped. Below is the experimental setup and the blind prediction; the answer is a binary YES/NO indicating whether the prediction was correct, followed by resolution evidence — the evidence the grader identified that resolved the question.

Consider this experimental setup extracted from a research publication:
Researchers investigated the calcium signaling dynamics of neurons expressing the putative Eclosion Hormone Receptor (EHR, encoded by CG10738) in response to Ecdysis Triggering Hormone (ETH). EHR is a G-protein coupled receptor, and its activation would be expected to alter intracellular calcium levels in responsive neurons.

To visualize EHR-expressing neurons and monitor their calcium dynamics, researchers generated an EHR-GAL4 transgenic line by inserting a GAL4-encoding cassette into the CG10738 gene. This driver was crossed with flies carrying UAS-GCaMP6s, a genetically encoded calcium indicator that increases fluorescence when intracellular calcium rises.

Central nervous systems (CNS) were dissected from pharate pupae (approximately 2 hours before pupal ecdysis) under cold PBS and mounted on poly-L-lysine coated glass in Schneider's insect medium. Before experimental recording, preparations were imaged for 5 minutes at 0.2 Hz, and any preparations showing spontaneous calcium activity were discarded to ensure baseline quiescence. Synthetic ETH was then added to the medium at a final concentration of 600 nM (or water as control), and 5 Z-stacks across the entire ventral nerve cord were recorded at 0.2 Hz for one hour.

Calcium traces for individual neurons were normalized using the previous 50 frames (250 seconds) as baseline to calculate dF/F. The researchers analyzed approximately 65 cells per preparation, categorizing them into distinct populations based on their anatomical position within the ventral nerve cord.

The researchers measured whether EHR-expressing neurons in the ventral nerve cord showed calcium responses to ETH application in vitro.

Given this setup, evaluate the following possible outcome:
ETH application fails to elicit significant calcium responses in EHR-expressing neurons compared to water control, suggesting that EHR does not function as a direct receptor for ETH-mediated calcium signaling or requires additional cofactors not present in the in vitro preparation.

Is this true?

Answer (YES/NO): NO